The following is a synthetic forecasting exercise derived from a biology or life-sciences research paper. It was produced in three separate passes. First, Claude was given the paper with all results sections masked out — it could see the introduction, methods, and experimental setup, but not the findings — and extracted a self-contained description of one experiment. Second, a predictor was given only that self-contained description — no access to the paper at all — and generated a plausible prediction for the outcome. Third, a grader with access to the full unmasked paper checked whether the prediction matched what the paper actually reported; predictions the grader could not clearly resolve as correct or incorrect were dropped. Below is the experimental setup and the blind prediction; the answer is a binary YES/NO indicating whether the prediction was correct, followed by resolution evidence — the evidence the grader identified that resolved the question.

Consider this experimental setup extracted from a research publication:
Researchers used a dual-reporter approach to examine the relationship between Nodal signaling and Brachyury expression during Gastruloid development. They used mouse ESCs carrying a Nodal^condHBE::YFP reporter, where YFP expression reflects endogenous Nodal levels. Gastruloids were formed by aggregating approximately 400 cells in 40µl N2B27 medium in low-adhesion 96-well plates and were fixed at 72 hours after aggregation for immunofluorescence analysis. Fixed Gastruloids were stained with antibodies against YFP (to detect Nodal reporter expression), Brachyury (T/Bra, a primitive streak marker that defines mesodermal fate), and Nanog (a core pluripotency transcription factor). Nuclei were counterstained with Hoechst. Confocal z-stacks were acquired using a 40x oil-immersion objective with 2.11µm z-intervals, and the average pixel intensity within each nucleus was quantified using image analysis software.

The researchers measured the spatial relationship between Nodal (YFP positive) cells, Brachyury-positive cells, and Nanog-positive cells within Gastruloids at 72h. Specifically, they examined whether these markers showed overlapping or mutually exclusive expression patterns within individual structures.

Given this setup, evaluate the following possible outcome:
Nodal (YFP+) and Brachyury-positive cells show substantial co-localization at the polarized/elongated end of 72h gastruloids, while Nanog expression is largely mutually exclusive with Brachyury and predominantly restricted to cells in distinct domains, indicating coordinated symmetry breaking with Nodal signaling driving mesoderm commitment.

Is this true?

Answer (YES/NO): NO